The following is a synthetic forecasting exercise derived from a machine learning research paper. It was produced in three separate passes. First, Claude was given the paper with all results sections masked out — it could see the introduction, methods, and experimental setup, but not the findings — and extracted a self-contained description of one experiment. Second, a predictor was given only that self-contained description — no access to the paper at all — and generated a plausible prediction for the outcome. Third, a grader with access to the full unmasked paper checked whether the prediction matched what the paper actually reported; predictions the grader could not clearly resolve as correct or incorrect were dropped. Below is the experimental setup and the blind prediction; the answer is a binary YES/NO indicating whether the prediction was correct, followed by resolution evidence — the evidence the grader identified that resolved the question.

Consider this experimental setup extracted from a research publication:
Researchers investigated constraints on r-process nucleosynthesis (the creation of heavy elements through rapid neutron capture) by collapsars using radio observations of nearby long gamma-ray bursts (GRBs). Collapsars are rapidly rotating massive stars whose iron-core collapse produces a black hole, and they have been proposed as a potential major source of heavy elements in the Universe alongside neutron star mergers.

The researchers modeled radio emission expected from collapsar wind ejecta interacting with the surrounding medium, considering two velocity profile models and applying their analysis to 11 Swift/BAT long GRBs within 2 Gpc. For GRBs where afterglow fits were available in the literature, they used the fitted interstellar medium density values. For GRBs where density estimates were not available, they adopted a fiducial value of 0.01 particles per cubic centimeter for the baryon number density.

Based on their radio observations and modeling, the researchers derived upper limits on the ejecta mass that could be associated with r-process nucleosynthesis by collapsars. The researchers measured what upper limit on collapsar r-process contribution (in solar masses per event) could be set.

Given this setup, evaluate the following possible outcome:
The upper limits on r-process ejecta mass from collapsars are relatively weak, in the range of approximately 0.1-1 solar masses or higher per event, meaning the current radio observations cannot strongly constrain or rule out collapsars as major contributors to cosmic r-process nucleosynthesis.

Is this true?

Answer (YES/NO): NO